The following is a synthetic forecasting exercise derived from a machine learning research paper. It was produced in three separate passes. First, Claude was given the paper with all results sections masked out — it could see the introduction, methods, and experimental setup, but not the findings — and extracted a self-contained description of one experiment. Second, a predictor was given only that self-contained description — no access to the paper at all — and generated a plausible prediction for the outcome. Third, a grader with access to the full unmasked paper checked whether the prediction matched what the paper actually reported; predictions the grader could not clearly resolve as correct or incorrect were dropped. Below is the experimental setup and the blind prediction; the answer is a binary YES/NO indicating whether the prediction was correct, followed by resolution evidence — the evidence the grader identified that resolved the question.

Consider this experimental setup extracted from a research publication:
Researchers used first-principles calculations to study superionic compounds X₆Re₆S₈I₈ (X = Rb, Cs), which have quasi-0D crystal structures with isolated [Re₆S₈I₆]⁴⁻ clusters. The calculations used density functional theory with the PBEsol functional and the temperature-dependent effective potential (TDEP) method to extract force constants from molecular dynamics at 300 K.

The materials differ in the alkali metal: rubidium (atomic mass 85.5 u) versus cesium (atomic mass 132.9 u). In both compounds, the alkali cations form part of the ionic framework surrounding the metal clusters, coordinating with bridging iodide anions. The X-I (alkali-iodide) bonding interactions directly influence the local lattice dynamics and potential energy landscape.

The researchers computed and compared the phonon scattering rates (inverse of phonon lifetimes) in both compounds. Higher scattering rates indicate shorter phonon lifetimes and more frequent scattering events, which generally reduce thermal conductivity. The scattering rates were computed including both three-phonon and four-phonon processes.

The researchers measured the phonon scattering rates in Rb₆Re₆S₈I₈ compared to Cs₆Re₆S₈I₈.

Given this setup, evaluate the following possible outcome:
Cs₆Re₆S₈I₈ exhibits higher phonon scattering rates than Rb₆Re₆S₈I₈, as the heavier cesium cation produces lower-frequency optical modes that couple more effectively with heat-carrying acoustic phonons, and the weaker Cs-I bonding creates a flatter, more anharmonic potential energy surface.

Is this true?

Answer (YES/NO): NO